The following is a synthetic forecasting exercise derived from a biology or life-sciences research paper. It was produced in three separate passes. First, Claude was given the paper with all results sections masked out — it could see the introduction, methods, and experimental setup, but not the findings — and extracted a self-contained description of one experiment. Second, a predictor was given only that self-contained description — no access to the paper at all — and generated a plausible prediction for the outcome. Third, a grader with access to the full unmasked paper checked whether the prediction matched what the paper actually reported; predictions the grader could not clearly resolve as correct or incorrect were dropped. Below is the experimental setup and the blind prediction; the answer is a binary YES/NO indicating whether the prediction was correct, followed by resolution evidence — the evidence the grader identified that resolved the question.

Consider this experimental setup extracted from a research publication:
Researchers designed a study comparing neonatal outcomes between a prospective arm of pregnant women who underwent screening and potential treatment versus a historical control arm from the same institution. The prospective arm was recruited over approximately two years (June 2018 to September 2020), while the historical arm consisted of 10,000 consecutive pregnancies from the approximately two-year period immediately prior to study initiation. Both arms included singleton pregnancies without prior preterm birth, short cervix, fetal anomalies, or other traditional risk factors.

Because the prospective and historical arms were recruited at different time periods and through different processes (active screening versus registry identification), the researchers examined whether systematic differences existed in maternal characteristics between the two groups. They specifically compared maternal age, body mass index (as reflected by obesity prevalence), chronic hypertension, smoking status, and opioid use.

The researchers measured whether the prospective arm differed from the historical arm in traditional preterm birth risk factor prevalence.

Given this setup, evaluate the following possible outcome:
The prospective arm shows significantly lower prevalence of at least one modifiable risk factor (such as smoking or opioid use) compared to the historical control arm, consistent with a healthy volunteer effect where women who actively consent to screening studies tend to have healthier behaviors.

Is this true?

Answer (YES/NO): NO